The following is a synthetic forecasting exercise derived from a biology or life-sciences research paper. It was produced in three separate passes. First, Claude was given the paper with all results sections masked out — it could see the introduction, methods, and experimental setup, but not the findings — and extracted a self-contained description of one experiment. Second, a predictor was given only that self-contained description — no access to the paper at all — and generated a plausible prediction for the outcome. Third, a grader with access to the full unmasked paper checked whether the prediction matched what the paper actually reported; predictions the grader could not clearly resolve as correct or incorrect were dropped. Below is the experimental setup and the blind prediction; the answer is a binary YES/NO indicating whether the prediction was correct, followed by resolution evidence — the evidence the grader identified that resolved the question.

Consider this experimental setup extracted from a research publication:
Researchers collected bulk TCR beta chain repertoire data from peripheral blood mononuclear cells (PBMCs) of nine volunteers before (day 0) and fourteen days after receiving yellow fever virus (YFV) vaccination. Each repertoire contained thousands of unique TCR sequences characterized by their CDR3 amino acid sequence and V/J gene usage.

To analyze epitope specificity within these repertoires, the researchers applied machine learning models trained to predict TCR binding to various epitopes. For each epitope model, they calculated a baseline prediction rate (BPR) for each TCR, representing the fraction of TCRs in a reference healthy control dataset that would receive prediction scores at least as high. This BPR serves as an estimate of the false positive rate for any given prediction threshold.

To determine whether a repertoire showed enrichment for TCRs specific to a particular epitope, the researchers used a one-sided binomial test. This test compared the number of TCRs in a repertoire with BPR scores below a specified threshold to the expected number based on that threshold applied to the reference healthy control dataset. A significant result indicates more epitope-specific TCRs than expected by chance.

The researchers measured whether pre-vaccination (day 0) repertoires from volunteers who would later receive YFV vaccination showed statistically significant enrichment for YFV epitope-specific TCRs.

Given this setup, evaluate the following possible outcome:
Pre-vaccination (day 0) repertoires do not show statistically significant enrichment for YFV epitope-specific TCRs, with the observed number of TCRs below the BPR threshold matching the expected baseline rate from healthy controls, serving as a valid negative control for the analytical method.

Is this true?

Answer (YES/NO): YES